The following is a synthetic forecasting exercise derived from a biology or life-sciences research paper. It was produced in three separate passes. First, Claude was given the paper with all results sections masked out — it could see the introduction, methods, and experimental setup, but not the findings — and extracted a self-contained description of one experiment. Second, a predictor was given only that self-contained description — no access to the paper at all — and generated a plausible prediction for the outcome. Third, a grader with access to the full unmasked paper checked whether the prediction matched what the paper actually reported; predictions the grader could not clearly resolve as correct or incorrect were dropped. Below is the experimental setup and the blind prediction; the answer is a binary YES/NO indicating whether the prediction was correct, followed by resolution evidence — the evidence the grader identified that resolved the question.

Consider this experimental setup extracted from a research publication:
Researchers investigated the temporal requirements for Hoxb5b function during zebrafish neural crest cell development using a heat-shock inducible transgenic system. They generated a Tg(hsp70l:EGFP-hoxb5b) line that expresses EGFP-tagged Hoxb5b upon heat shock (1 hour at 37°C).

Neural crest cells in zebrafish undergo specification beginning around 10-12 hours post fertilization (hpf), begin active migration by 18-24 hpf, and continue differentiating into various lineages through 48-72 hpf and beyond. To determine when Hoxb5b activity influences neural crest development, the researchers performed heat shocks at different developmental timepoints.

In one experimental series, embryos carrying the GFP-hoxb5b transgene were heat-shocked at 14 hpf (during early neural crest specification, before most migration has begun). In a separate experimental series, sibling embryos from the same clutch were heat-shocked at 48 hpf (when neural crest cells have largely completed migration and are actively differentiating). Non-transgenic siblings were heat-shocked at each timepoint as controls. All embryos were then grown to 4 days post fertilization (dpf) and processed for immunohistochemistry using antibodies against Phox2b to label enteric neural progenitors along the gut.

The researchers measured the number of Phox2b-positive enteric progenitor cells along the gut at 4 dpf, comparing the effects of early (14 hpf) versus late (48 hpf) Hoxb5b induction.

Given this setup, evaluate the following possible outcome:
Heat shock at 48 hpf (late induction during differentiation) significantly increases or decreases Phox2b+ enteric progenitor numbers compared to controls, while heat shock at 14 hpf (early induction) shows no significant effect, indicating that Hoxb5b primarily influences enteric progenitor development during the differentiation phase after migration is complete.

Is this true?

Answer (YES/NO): NO